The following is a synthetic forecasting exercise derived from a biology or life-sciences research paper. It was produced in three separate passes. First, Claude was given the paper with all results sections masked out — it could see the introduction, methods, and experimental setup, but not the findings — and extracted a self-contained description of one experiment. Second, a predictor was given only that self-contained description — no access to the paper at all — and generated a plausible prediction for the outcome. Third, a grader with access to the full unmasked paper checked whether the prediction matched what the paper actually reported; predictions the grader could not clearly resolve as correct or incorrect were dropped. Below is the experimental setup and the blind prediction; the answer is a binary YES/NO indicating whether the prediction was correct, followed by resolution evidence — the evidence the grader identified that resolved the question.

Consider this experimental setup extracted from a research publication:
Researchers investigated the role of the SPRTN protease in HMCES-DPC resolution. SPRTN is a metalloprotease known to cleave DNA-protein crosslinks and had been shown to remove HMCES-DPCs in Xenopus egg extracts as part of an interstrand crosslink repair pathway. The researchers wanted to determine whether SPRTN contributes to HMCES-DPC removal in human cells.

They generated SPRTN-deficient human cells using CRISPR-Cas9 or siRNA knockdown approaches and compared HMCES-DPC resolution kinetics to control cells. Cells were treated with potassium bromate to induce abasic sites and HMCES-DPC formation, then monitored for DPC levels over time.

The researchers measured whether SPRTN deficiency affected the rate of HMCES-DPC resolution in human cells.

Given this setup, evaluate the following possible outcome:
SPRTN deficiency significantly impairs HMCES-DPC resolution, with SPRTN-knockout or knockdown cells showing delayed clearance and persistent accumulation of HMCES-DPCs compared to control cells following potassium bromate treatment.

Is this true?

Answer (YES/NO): NO